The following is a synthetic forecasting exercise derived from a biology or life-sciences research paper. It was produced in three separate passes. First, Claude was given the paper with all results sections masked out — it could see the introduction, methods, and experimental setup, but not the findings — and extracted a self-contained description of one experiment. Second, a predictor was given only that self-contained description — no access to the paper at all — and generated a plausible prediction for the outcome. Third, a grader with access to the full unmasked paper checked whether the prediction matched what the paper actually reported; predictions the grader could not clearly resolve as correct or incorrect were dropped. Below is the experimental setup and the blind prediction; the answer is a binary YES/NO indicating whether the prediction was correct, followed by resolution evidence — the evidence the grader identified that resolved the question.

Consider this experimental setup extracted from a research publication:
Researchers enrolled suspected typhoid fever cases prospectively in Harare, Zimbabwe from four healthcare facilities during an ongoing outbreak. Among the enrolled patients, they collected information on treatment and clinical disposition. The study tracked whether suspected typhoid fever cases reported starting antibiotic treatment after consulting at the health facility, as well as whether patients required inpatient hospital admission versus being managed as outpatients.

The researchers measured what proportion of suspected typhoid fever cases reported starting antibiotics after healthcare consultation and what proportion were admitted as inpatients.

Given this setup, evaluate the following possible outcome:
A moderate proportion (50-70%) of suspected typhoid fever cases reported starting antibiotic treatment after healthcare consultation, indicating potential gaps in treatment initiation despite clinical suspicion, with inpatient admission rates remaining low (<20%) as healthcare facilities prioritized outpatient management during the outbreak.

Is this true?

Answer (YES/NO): NO